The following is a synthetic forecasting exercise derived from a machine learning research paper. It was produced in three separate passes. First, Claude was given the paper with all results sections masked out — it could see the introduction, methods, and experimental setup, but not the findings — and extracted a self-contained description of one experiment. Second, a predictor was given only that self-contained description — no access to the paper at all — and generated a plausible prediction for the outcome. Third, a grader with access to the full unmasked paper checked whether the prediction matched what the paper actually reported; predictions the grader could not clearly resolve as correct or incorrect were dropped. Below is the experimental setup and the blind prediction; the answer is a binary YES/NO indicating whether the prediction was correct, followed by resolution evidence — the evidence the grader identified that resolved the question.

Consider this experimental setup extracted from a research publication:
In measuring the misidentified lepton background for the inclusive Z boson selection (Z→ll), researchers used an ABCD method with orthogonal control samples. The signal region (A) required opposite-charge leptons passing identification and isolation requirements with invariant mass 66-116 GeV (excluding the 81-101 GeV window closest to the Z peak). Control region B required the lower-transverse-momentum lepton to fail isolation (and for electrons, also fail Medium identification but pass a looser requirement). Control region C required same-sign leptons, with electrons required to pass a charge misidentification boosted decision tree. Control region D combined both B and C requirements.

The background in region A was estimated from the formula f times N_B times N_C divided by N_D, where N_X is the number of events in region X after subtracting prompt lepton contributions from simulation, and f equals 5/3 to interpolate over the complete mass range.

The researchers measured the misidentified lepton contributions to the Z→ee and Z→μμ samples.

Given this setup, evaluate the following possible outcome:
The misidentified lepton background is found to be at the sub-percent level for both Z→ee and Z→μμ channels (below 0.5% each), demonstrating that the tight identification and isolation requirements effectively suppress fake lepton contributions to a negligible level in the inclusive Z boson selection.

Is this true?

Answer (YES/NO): YES